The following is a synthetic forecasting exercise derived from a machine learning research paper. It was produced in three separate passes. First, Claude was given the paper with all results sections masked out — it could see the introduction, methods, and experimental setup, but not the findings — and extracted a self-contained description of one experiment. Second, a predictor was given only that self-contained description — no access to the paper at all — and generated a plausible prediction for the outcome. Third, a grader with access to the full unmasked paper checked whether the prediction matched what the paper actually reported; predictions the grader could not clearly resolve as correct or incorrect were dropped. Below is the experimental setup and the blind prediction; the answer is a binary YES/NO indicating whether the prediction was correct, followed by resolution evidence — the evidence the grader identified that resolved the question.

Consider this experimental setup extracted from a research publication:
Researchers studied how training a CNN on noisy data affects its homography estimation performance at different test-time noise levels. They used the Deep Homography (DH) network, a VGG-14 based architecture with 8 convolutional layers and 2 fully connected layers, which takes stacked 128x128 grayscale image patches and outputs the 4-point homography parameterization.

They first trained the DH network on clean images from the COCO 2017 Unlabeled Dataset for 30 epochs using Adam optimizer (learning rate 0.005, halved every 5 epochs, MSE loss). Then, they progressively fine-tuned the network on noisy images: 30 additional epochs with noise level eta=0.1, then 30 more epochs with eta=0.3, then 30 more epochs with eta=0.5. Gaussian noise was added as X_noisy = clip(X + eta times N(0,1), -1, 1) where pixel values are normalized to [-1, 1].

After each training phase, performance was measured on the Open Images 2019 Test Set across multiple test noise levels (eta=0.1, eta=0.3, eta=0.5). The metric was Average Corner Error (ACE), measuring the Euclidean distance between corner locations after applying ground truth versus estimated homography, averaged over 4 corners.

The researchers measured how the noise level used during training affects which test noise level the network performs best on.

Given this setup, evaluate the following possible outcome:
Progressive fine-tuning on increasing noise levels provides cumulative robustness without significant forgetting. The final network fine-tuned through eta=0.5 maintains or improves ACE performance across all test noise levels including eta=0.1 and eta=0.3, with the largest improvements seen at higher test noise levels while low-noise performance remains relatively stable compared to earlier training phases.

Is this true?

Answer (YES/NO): NO